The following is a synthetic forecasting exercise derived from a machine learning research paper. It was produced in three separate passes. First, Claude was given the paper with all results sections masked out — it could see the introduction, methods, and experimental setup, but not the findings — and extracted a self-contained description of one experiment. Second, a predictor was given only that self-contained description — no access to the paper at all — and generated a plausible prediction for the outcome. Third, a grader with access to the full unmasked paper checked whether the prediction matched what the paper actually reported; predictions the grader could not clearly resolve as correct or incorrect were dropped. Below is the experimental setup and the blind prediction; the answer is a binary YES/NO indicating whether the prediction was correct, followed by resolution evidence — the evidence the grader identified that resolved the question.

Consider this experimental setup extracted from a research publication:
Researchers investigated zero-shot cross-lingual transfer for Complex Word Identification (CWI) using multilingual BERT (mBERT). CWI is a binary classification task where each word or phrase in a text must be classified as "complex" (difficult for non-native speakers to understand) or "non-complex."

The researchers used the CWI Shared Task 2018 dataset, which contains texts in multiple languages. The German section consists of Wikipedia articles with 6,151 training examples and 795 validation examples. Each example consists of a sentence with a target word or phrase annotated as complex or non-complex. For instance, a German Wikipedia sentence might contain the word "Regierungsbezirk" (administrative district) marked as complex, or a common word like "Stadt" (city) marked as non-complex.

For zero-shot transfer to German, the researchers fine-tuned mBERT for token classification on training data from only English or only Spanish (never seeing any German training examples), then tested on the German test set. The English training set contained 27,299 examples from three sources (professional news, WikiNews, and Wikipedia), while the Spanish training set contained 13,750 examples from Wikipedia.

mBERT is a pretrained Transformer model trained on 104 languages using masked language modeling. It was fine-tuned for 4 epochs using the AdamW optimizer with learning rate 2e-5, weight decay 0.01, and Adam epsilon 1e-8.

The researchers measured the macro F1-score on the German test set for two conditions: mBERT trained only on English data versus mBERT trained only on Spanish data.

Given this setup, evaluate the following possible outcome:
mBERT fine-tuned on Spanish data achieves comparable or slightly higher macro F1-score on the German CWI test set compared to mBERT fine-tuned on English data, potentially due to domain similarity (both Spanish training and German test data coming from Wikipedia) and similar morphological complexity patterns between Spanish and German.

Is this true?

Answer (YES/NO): YES